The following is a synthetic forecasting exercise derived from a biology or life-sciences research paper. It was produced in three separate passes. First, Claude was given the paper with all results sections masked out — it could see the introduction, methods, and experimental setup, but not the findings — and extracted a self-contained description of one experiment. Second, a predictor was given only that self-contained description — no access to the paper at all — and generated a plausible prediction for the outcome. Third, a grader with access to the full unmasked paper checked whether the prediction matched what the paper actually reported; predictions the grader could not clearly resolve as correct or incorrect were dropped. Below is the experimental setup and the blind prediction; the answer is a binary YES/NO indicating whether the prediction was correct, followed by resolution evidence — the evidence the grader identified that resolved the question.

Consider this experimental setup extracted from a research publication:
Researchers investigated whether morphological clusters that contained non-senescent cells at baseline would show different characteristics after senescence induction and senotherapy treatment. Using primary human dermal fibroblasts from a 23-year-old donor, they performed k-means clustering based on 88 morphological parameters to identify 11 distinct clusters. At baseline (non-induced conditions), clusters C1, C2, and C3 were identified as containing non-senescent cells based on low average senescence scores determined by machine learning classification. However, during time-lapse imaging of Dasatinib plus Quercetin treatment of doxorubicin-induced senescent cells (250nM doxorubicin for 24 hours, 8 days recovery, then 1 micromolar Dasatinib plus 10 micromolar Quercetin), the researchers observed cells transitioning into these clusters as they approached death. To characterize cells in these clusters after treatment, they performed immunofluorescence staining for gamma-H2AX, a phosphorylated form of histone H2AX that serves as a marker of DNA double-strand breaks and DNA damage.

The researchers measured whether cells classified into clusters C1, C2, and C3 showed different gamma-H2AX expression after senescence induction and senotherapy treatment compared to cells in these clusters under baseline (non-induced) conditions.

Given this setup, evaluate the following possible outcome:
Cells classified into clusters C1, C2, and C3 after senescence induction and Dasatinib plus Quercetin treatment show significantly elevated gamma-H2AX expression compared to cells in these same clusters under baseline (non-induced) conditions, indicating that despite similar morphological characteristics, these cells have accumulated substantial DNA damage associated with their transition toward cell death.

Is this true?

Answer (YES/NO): YES